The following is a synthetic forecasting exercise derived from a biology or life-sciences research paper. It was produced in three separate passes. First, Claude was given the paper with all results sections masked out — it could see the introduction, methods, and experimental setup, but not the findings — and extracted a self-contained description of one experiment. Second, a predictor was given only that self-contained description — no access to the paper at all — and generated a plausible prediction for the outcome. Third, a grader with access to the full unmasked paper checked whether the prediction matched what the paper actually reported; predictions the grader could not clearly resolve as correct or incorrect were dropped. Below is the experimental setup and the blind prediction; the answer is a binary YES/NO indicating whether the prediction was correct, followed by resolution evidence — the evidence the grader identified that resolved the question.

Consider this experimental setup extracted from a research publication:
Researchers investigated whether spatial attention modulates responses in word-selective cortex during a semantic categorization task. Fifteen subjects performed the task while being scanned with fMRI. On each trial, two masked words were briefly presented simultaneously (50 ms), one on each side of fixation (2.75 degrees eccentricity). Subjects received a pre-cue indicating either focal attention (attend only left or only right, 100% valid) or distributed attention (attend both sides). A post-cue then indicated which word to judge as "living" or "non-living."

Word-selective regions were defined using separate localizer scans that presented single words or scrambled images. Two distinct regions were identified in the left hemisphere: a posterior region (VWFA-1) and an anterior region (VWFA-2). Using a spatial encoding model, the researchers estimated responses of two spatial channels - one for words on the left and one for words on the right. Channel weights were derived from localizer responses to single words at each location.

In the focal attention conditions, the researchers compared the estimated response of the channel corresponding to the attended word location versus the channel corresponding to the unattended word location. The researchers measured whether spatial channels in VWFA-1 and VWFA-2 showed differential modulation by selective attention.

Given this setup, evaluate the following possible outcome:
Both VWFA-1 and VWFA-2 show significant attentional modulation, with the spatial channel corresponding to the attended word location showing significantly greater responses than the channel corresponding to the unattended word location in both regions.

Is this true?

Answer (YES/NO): NO